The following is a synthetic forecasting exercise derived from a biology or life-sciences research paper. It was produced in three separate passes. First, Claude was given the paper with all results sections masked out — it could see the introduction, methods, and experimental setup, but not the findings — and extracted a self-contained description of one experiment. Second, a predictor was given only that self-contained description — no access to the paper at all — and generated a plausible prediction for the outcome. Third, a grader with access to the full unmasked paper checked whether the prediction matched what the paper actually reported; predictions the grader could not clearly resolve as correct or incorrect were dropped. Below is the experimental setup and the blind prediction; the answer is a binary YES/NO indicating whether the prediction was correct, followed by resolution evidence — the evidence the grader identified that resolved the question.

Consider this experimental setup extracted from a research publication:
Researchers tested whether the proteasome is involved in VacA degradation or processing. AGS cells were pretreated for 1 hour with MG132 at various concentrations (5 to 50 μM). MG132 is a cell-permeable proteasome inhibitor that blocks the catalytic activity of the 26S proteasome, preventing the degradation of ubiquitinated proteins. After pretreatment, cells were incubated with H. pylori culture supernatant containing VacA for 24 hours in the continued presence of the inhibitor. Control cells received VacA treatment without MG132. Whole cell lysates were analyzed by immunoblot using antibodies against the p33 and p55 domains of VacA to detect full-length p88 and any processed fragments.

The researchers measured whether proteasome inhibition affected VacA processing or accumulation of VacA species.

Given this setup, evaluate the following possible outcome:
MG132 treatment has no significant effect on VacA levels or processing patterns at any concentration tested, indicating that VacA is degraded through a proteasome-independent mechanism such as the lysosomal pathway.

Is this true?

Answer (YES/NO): YES